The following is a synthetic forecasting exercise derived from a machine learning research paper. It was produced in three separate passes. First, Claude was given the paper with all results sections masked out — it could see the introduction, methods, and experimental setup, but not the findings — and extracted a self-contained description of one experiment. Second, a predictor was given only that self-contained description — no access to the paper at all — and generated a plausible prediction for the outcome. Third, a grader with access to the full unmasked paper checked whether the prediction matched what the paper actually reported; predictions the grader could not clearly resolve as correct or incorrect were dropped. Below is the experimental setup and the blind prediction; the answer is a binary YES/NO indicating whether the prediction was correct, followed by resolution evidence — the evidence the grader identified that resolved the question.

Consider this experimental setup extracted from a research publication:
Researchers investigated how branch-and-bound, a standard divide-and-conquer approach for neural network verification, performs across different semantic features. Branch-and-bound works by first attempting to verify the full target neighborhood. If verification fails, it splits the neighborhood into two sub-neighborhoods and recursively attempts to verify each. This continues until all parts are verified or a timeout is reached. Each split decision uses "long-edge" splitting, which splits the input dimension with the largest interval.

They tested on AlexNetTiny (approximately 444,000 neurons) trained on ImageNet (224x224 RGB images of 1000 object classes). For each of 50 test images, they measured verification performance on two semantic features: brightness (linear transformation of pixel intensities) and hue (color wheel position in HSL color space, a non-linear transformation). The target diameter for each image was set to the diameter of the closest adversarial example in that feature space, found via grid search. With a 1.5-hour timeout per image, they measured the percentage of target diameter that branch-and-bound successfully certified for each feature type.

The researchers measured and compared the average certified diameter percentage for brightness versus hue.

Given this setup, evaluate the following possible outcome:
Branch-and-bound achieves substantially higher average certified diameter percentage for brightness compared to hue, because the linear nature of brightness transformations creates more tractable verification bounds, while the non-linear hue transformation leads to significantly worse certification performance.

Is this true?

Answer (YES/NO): YES